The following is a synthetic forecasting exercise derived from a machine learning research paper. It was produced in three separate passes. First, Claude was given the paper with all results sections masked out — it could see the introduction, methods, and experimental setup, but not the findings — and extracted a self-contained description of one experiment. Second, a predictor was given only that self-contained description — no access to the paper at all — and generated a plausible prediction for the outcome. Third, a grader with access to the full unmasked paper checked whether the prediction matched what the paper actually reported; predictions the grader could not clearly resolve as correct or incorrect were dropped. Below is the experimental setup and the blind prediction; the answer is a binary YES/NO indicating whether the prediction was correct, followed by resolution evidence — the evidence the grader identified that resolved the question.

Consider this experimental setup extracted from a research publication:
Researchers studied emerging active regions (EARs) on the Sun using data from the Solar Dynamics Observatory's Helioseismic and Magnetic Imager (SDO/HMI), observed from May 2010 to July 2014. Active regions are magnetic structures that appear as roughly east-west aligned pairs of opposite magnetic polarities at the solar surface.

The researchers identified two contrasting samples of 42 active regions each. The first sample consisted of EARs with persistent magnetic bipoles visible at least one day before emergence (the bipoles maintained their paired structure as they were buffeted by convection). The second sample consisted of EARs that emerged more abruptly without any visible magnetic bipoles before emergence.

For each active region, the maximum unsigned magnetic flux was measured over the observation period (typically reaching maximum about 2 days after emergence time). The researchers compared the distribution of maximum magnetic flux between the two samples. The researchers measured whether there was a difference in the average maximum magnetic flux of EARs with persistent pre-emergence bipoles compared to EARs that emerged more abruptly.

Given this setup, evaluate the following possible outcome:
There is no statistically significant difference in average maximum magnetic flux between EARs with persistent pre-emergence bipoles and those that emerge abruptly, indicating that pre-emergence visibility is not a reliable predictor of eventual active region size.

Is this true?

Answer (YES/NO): NO